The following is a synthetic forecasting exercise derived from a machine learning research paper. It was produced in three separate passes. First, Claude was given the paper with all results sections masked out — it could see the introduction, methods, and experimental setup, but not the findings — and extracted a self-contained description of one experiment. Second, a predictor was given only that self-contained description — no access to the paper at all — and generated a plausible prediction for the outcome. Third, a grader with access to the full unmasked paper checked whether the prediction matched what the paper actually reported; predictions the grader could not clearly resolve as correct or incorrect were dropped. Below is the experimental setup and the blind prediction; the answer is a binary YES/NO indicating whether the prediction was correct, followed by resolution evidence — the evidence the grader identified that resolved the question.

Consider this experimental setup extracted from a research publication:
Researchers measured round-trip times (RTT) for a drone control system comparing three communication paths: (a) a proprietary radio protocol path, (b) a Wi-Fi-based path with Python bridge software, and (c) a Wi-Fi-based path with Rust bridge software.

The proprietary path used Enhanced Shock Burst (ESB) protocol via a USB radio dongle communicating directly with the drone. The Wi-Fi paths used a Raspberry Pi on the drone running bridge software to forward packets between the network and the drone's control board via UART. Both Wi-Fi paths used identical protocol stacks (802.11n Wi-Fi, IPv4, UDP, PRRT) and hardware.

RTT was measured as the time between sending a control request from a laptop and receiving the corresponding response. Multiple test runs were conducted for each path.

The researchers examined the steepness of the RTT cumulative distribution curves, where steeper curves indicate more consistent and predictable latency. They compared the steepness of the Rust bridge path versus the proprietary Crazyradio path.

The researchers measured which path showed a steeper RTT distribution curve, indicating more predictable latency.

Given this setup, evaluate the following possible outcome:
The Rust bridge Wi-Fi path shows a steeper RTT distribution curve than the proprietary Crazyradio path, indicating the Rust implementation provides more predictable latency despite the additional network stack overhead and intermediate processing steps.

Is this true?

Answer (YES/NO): YES